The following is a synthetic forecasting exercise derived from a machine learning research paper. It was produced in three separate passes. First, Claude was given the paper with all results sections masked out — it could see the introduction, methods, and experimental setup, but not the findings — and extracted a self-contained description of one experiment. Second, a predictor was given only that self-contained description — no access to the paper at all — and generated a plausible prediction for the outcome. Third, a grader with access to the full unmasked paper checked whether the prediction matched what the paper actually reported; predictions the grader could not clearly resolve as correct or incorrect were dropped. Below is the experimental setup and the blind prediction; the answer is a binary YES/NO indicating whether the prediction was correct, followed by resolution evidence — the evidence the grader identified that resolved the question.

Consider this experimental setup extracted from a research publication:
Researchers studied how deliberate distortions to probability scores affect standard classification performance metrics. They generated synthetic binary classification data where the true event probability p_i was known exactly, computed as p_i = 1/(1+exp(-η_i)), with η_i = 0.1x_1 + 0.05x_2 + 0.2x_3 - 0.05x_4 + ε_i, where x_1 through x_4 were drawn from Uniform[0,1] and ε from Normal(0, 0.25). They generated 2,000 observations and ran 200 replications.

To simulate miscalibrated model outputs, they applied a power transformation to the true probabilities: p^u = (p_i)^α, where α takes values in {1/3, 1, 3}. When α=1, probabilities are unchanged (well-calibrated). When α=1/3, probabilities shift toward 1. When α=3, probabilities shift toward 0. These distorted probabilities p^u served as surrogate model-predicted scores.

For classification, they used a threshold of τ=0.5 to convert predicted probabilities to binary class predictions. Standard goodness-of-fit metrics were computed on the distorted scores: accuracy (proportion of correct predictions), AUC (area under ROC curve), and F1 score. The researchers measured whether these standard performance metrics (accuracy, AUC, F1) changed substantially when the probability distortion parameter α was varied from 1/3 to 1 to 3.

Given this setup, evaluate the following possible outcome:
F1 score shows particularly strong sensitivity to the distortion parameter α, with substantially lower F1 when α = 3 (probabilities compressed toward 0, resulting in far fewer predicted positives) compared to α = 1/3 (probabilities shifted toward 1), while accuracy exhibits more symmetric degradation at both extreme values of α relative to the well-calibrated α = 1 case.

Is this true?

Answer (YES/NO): NO